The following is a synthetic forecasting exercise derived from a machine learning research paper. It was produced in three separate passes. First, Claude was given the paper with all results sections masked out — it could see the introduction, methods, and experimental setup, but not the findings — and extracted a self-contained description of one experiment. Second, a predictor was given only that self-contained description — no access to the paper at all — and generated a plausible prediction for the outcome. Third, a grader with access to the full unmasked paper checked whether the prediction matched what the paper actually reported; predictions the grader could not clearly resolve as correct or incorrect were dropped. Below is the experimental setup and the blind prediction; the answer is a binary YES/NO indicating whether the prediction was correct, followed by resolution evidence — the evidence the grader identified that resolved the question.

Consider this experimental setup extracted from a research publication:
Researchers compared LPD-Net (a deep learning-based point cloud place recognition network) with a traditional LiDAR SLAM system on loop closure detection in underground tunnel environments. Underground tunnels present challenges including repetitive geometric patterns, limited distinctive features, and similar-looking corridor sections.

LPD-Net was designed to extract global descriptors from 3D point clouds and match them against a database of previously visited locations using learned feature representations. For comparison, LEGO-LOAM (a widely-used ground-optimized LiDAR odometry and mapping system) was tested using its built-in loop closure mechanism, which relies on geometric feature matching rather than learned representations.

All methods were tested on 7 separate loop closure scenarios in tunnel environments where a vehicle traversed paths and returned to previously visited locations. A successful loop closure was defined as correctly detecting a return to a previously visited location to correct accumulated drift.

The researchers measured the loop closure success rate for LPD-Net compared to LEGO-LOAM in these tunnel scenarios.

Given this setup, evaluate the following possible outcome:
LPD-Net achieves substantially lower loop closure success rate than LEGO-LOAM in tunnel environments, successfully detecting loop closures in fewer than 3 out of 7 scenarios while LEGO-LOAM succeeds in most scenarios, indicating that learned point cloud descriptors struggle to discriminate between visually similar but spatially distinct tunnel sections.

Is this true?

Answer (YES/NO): NO